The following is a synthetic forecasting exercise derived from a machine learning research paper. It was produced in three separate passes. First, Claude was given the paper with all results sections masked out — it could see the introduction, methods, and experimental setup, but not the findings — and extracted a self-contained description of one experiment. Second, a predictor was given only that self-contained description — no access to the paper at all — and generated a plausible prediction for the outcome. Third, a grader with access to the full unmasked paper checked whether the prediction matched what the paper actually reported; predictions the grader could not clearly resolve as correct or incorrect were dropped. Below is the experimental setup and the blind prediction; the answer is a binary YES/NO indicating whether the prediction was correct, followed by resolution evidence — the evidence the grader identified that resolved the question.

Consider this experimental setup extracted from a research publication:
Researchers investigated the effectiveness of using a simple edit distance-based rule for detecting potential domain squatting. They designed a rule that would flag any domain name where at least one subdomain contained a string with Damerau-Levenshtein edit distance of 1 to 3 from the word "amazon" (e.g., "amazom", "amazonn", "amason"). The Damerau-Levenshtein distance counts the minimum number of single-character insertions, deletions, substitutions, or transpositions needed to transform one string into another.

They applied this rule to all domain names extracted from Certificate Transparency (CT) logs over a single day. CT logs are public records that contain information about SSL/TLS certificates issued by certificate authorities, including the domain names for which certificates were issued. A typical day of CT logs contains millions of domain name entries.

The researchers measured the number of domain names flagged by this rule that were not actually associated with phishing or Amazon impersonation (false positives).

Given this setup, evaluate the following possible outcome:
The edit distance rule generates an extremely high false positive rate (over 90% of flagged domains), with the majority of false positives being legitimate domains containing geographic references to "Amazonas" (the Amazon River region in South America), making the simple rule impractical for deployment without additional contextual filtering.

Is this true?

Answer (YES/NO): NO